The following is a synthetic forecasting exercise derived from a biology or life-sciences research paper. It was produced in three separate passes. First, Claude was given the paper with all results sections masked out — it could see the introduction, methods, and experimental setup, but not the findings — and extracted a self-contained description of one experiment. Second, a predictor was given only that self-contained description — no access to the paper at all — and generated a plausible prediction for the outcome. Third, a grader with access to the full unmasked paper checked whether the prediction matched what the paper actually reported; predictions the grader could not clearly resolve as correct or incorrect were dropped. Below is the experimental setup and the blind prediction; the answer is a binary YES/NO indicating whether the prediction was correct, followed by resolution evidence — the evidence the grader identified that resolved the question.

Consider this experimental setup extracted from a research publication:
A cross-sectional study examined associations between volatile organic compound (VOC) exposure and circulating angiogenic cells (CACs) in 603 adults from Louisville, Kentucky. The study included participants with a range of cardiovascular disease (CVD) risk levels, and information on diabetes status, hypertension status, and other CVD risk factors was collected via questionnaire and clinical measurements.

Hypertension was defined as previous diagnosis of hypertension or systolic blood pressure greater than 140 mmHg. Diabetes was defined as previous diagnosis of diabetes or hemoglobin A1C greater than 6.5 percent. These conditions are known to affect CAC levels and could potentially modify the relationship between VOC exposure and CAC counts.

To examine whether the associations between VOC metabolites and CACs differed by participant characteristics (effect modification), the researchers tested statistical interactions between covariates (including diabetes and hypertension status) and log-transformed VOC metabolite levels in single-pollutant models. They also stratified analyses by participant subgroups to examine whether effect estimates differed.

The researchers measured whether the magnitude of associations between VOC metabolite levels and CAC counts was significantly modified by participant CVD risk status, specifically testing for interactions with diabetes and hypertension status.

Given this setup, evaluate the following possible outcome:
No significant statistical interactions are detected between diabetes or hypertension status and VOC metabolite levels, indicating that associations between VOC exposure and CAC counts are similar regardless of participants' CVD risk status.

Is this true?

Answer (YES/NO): NO